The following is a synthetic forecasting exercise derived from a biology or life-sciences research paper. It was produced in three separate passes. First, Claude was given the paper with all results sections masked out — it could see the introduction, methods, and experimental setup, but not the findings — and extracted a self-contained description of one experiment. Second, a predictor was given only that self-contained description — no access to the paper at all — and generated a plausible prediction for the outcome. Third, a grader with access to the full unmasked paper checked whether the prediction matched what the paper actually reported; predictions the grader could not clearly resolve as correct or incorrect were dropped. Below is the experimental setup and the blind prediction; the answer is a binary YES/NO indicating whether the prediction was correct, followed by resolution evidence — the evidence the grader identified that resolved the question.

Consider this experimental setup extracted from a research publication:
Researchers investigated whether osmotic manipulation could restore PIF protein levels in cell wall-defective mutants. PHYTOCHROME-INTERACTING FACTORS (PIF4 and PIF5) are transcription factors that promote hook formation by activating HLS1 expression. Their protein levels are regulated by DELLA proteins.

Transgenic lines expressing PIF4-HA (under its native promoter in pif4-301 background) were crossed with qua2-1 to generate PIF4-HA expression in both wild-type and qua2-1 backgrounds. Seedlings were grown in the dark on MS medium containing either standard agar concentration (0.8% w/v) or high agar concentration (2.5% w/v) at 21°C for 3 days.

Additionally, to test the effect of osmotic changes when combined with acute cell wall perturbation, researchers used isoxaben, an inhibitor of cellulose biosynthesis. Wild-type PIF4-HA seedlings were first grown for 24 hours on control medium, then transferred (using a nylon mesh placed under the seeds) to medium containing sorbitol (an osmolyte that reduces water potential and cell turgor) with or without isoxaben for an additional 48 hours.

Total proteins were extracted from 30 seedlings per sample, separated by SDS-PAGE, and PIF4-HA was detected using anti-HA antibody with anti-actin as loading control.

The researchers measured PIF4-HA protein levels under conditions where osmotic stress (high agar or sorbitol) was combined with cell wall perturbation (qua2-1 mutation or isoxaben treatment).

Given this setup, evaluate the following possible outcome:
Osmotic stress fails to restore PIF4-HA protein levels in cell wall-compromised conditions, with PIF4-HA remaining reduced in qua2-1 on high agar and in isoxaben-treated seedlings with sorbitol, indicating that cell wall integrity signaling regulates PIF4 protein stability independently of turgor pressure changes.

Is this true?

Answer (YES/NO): NO